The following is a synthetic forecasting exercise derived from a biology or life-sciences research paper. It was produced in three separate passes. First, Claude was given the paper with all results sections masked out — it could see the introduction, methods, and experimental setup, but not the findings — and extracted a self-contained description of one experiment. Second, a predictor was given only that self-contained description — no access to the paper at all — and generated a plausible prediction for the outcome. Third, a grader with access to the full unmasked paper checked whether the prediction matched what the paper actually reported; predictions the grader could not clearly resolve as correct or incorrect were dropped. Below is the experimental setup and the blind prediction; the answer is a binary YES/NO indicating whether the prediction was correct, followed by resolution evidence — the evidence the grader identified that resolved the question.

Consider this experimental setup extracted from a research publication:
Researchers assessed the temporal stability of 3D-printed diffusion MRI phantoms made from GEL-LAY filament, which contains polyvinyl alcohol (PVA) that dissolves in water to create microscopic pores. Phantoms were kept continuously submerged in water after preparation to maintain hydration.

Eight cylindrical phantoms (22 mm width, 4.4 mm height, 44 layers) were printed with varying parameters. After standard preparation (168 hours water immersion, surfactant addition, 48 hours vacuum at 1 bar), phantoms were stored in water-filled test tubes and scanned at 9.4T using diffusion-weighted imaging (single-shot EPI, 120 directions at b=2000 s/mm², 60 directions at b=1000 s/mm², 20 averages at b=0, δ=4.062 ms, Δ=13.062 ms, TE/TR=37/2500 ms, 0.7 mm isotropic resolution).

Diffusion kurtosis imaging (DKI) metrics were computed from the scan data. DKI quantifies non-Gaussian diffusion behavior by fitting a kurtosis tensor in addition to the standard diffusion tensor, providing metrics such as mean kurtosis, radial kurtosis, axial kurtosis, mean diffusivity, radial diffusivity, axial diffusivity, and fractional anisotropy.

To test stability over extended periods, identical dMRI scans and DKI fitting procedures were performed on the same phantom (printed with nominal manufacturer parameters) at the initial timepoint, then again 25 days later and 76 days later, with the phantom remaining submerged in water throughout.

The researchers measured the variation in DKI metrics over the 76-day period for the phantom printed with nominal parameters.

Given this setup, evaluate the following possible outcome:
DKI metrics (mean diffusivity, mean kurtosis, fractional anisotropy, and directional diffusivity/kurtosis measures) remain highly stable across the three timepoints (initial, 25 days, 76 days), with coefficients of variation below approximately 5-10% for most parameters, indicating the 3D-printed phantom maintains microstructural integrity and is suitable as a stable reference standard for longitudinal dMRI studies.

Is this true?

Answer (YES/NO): YES